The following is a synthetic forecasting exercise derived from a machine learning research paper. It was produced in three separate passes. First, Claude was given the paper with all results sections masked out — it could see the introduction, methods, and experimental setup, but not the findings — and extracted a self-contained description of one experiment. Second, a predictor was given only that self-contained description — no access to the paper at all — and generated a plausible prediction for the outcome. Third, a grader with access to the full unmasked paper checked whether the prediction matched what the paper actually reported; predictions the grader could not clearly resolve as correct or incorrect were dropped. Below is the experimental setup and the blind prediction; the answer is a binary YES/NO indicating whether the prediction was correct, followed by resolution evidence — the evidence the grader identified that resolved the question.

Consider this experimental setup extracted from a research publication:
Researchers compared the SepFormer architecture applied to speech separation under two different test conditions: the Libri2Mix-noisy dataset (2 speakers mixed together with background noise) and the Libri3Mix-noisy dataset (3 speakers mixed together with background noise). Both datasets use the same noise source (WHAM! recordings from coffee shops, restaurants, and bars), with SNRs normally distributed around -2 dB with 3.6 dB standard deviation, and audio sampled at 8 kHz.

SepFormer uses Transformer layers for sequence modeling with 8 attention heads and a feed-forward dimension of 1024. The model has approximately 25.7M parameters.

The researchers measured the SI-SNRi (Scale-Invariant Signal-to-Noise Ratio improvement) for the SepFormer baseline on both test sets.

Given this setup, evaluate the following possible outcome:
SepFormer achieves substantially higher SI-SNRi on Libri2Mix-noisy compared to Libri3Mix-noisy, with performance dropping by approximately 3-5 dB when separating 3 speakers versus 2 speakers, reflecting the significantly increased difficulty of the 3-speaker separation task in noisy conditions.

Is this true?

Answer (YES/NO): NO